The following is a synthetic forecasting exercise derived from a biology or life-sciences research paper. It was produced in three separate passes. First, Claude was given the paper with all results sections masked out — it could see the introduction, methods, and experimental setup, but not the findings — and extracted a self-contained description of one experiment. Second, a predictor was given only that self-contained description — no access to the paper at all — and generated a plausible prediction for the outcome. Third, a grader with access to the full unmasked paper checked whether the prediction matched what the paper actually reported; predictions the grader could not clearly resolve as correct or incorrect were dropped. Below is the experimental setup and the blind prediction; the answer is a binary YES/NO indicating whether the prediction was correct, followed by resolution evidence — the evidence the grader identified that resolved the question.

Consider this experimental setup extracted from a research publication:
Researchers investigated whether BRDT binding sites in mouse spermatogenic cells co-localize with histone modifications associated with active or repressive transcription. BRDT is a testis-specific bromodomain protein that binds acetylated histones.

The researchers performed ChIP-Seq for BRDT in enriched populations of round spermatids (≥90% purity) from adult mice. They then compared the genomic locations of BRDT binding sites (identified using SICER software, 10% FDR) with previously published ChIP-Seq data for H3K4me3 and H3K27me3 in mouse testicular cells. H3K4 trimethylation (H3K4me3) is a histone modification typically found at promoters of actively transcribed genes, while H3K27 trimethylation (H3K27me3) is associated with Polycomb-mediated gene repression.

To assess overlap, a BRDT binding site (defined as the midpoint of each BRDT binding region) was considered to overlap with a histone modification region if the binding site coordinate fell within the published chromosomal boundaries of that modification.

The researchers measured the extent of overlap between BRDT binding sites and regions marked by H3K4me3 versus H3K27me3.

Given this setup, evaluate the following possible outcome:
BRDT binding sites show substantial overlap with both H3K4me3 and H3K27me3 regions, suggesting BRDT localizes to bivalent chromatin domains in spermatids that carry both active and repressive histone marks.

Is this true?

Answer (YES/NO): NO